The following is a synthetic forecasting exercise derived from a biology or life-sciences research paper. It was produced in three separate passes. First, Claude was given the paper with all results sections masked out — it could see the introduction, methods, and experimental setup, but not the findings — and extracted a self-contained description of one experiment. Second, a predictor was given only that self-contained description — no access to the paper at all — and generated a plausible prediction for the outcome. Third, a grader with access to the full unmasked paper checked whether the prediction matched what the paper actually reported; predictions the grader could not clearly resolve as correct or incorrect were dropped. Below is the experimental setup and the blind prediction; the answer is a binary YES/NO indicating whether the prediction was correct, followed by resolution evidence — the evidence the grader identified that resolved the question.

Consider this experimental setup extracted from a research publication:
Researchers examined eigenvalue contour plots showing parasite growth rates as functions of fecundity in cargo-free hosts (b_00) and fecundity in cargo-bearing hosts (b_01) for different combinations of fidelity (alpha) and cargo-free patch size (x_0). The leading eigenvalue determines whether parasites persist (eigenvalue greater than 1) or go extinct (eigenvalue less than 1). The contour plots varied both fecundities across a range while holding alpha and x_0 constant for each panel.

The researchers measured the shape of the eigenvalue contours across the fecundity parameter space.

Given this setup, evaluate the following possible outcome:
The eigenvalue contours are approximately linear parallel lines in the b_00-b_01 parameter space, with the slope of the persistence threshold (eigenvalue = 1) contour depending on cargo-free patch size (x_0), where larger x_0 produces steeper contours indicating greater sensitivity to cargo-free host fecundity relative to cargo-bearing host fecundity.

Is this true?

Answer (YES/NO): NO